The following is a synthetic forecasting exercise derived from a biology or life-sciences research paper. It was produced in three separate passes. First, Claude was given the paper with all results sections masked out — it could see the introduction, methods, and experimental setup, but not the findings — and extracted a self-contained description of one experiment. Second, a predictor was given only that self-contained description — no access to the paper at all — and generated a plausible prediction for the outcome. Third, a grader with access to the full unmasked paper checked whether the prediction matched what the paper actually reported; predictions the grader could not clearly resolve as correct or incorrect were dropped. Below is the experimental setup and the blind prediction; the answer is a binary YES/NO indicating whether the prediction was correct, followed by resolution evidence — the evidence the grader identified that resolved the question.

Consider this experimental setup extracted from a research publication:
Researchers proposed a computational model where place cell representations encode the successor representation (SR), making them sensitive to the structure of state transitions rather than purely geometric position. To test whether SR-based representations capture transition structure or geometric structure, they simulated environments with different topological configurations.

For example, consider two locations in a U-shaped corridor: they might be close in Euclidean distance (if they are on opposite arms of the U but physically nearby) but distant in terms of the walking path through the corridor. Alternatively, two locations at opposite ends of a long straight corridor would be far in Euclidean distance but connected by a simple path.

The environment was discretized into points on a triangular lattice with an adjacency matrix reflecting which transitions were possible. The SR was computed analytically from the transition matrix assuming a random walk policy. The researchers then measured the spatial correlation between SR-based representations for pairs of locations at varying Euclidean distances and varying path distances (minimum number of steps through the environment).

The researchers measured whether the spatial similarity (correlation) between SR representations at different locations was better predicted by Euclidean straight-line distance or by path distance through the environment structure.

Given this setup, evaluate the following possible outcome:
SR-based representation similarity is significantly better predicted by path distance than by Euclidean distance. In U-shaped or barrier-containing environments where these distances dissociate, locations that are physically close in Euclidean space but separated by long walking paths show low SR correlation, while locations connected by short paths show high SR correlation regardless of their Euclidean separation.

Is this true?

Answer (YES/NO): NO